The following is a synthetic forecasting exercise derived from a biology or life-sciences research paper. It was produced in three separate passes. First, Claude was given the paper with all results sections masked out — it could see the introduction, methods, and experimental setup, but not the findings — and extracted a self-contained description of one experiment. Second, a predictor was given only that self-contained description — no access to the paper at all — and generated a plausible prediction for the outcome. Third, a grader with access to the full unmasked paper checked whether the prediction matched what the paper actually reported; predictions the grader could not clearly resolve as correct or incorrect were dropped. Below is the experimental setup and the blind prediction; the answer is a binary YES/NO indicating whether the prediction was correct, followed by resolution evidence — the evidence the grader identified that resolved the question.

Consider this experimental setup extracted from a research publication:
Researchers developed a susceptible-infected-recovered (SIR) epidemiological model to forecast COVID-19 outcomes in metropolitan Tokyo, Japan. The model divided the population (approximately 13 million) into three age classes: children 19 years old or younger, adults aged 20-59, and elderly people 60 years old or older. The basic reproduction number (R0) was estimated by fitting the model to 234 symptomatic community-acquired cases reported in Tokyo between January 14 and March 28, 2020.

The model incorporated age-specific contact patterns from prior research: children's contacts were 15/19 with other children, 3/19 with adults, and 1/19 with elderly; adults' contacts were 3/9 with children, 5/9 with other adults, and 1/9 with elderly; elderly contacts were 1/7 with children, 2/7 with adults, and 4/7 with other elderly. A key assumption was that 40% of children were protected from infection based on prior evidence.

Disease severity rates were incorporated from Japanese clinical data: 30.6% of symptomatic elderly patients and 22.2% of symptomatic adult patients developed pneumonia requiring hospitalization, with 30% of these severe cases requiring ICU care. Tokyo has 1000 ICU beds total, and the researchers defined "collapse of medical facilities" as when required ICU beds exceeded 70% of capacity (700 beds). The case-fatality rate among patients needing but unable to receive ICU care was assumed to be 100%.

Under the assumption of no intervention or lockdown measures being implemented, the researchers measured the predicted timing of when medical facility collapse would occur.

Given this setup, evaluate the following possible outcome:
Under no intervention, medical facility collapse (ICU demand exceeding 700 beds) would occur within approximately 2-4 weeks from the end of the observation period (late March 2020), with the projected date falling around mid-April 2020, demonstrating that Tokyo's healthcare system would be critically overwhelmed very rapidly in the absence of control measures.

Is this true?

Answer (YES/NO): NO